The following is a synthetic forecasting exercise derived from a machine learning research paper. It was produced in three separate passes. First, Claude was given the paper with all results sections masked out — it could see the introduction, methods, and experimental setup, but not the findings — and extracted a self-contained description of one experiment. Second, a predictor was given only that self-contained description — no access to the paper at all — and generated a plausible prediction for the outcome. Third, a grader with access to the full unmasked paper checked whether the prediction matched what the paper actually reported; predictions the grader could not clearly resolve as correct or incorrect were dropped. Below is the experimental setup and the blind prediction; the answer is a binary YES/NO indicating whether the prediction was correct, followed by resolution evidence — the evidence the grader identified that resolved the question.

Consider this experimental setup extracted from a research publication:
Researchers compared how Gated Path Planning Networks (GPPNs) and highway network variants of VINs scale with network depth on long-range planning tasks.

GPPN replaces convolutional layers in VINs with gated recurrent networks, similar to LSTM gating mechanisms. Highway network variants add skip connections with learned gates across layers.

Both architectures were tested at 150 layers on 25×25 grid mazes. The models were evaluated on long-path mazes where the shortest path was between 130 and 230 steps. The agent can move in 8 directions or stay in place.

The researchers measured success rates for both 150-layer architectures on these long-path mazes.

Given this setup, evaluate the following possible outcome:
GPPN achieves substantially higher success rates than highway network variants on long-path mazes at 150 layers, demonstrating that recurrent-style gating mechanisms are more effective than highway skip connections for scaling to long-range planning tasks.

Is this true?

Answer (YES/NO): NO